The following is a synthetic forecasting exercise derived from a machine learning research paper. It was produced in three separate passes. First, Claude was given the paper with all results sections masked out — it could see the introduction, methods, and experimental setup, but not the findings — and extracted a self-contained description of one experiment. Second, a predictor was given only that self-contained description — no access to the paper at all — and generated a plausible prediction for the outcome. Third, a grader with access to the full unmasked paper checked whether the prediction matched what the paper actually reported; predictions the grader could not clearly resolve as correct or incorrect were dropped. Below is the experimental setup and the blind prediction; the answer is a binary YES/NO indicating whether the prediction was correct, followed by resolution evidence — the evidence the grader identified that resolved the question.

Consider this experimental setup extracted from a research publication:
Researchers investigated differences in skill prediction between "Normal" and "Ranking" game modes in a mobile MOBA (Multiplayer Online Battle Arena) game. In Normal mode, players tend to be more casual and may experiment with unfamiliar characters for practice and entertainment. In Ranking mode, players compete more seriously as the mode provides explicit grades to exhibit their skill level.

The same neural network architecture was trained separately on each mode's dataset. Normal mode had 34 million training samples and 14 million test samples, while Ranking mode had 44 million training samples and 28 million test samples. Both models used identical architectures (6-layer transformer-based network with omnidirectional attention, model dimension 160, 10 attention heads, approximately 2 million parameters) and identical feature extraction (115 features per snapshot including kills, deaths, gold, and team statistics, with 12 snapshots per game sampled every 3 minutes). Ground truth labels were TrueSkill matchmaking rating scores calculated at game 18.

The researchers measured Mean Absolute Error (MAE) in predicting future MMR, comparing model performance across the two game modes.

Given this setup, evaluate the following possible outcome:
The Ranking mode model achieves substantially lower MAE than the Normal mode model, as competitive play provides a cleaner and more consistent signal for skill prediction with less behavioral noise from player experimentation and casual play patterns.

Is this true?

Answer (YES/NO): NO